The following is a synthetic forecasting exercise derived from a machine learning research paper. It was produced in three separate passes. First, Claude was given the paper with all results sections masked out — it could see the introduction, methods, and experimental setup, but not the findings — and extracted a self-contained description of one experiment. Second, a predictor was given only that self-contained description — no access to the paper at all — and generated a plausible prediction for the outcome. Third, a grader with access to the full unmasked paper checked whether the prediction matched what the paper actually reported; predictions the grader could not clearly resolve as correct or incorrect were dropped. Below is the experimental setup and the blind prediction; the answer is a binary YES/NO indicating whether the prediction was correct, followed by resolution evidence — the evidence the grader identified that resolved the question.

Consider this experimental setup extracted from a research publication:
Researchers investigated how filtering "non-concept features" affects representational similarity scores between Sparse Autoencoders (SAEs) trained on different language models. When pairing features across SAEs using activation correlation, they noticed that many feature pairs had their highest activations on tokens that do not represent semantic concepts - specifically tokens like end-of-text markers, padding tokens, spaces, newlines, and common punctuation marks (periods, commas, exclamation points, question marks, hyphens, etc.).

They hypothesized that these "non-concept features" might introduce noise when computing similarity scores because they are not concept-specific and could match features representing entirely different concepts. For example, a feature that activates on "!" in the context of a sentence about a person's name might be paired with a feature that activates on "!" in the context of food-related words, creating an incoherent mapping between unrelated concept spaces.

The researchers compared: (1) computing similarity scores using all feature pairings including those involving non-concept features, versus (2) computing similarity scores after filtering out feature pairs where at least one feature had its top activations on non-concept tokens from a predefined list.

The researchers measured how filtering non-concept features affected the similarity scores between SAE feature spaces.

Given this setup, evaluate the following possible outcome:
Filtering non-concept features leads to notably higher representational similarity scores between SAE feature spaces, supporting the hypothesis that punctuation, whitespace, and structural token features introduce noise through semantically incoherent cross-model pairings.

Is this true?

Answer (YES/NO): YES